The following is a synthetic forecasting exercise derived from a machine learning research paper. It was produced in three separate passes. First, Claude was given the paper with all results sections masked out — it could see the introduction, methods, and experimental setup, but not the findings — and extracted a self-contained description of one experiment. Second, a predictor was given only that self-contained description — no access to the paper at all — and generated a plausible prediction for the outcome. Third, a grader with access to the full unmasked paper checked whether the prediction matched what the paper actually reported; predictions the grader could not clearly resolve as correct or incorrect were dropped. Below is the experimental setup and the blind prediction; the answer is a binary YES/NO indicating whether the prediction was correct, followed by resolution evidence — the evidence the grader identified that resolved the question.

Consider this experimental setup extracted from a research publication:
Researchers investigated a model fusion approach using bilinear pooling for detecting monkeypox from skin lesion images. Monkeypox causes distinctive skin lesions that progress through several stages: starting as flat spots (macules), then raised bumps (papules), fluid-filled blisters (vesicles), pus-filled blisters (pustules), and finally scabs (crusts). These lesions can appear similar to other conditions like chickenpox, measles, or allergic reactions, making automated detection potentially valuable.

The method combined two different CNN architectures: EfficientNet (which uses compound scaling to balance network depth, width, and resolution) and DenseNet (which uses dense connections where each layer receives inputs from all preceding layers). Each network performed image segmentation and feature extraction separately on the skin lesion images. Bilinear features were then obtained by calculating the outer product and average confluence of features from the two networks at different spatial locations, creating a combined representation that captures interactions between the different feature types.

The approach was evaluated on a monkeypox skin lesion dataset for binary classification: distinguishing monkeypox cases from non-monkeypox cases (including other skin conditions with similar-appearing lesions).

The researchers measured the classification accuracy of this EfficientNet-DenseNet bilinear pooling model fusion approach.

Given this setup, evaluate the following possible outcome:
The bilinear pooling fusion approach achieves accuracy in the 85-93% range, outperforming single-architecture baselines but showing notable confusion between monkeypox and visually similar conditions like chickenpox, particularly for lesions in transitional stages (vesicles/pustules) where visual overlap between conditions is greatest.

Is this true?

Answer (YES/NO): NO